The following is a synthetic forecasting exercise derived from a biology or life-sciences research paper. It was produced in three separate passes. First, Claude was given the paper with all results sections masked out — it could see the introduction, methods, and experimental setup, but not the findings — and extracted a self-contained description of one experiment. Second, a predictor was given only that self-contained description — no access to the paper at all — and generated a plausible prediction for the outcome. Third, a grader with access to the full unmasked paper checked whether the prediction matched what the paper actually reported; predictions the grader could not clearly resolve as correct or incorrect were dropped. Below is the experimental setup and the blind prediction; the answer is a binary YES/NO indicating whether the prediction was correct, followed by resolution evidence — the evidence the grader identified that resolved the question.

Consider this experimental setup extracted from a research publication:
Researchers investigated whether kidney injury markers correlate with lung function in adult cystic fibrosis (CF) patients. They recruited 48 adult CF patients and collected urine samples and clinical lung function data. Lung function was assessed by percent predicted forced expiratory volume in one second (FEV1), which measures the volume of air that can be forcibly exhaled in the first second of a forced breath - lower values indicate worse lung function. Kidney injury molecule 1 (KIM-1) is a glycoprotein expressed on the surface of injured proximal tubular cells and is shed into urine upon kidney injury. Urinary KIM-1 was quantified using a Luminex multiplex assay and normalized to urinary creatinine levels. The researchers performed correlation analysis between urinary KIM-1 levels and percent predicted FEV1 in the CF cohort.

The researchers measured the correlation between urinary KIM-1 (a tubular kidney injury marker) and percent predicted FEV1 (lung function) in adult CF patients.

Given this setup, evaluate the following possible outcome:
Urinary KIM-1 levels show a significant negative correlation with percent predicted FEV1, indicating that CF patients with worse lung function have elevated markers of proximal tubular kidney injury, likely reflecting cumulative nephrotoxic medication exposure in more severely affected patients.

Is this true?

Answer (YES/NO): NO